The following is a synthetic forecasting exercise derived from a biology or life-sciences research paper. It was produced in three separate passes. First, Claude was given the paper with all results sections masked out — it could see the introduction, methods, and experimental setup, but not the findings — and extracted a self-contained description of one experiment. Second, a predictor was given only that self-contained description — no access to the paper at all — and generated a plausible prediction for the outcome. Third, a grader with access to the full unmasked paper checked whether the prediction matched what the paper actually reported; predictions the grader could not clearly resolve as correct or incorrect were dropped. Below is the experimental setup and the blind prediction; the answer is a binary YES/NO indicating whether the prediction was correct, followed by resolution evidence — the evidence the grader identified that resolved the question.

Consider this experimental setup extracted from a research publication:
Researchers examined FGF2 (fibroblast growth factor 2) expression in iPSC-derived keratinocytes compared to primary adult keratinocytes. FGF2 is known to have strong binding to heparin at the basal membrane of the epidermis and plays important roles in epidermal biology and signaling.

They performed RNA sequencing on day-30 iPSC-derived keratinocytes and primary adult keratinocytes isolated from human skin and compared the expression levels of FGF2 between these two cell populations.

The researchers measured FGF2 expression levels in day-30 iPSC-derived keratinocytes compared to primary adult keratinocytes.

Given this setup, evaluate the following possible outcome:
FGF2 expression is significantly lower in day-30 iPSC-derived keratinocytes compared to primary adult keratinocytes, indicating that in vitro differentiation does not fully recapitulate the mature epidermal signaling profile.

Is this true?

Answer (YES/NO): YES